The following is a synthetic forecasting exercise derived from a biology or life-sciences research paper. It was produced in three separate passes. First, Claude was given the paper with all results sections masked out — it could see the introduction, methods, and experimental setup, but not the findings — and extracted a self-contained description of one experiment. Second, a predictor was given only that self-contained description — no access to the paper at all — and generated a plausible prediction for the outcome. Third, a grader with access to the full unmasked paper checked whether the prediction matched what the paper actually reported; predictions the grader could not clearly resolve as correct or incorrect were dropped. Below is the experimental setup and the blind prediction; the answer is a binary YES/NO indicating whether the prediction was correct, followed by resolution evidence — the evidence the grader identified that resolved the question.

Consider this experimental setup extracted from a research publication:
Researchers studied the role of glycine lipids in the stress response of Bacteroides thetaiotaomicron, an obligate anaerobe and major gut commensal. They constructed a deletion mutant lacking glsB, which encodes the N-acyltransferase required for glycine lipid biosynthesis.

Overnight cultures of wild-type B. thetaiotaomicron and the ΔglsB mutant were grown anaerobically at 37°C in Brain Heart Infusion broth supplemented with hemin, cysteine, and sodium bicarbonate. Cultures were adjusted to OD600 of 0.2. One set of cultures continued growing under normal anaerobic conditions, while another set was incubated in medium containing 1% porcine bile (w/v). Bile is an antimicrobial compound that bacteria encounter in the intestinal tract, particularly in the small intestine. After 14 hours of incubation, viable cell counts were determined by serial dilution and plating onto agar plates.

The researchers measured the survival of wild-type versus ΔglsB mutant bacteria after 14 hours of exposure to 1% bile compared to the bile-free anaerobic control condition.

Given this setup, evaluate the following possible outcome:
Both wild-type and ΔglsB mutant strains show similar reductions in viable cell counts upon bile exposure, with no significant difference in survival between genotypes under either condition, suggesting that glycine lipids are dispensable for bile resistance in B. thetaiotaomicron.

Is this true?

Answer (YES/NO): NO